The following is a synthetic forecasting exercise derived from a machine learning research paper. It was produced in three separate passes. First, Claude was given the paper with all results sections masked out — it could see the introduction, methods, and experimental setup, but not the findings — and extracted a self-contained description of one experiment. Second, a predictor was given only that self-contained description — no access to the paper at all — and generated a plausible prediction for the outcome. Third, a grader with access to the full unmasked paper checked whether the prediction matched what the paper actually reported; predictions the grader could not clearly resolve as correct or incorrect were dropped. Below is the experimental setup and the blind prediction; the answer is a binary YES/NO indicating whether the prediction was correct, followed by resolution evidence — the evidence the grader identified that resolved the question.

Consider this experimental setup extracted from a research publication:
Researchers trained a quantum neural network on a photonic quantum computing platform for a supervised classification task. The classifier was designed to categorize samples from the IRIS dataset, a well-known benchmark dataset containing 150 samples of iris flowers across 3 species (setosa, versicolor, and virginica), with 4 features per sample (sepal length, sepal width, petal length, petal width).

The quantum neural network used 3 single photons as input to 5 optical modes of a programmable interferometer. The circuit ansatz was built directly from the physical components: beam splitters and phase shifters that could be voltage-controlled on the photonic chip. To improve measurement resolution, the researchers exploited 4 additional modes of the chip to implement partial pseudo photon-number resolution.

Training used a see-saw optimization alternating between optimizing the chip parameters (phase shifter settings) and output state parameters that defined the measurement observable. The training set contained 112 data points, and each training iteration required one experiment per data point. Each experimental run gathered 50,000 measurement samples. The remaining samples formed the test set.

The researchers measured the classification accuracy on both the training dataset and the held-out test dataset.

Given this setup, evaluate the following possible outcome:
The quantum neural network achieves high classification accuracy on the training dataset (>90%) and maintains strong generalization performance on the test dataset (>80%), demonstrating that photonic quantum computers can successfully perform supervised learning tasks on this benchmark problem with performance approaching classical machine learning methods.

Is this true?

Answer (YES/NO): YES